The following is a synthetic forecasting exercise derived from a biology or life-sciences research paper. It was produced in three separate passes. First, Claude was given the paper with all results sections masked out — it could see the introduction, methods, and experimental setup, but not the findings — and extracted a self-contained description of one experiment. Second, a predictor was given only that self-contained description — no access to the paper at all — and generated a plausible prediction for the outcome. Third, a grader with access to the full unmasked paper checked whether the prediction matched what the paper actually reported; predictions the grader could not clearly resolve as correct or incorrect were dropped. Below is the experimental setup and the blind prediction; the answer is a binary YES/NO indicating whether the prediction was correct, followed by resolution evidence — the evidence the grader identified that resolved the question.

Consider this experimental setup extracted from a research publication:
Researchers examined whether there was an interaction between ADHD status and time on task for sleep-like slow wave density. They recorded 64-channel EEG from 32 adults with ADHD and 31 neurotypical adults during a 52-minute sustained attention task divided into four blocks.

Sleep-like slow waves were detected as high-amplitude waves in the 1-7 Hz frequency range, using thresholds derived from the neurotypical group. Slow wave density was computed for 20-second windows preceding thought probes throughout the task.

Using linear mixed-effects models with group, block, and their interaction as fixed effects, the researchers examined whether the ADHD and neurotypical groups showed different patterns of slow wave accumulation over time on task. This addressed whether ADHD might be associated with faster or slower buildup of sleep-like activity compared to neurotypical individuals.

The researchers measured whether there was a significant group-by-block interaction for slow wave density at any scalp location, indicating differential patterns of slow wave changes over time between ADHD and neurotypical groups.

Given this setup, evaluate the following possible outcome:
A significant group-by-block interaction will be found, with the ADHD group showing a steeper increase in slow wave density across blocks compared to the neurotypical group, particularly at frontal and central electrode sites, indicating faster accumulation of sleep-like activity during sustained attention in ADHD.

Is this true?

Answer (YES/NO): NO